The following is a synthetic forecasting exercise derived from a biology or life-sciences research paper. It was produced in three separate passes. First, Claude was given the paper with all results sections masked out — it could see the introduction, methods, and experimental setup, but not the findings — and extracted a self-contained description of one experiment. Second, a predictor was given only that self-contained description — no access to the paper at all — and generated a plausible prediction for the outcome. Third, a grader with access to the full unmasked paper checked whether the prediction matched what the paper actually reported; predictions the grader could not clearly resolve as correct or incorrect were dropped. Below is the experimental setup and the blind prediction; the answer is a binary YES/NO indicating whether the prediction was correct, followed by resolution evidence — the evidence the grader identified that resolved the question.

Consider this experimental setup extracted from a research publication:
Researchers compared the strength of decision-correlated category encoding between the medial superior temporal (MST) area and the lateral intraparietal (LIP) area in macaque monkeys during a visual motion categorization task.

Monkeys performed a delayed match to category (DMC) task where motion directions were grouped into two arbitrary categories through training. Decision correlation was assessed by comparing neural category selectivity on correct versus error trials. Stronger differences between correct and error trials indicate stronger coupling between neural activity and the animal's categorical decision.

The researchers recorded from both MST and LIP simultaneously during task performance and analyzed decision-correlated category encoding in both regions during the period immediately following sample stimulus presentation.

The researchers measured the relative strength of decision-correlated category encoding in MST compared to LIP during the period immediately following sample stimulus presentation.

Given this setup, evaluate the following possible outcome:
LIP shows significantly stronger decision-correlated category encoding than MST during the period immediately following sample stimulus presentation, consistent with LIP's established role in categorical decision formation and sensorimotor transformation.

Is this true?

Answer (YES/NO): YES